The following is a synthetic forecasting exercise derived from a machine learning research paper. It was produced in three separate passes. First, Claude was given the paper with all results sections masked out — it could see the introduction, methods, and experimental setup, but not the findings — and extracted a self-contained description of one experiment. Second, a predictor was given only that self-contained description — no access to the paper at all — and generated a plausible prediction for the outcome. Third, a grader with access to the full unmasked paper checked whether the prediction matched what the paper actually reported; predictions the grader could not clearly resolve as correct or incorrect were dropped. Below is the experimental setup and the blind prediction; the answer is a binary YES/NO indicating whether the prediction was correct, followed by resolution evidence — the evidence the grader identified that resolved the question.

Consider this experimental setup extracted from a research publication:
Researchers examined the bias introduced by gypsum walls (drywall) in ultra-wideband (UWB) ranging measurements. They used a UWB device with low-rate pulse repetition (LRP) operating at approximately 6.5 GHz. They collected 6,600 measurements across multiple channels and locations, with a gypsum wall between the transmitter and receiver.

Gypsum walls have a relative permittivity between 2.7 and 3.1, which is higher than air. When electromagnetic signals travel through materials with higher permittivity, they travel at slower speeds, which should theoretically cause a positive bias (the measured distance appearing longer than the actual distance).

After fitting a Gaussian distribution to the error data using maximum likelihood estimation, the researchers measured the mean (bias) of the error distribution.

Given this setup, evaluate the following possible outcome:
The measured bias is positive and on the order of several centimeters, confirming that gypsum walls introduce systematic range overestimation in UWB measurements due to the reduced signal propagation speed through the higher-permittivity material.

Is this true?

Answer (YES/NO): NO